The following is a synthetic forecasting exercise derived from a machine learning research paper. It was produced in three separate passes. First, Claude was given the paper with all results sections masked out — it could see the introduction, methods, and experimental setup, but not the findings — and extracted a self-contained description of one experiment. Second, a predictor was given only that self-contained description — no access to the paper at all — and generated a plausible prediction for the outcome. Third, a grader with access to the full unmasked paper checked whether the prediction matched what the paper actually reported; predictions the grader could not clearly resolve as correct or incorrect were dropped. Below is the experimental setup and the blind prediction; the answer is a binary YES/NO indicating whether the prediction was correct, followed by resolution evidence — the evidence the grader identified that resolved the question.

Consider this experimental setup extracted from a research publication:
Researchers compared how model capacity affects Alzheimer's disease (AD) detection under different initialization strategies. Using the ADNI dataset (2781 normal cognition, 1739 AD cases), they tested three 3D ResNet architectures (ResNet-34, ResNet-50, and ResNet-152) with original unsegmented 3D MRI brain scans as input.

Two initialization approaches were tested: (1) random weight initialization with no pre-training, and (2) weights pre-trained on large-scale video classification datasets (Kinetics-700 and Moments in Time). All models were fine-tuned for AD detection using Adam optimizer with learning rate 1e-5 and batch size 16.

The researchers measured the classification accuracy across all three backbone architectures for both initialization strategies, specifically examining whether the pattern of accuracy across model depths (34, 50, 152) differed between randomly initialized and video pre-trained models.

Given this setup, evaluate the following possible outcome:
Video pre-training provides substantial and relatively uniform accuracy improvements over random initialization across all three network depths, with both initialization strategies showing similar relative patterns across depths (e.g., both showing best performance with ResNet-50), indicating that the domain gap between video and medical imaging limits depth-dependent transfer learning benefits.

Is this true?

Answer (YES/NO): NO